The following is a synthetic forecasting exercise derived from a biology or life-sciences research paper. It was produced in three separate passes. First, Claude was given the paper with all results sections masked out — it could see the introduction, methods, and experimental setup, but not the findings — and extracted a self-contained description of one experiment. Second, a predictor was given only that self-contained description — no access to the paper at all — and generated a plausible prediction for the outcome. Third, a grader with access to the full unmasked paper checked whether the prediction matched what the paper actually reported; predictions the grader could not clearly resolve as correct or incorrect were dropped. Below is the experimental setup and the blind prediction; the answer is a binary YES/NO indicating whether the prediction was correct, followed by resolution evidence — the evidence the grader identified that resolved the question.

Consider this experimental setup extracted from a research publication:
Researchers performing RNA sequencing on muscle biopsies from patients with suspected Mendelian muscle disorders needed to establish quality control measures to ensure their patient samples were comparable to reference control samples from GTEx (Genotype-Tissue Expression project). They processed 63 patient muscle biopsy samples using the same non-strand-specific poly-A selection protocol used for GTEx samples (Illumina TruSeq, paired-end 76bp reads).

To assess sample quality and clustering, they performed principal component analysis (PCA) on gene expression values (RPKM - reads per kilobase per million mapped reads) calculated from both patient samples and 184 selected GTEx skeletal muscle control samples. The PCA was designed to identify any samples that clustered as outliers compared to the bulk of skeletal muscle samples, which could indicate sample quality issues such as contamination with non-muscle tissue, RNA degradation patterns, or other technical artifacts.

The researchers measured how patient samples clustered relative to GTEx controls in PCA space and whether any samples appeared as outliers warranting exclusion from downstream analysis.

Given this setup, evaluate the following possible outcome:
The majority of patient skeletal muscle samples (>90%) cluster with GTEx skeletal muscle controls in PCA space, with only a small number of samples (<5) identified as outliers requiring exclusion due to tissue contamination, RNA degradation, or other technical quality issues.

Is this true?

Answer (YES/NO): YES